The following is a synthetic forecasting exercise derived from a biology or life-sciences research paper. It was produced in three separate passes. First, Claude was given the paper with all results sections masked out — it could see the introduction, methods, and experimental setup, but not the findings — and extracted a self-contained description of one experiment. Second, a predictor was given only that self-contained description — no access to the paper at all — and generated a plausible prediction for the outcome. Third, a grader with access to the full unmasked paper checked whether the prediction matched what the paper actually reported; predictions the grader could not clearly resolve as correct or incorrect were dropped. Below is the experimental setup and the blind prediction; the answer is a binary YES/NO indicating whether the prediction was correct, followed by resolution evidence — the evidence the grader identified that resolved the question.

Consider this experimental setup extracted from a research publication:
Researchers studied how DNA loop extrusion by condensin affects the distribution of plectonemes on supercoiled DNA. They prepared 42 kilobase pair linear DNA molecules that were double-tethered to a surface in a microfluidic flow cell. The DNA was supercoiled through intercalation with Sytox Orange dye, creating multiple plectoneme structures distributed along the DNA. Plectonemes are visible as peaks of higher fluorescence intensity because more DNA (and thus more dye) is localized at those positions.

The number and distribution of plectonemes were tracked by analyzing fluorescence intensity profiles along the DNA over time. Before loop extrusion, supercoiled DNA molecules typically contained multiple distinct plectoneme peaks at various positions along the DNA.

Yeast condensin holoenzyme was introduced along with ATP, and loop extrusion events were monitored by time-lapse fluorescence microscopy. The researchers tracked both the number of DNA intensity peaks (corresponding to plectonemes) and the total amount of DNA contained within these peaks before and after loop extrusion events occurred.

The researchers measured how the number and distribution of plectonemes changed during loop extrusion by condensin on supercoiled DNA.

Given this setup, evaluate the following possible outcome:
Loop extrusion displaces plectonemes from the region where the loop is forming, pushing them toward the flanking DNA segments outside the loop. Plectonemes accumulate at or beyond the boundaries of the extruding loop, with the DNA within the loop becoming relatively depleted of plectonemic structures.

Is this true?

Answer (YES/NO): NO